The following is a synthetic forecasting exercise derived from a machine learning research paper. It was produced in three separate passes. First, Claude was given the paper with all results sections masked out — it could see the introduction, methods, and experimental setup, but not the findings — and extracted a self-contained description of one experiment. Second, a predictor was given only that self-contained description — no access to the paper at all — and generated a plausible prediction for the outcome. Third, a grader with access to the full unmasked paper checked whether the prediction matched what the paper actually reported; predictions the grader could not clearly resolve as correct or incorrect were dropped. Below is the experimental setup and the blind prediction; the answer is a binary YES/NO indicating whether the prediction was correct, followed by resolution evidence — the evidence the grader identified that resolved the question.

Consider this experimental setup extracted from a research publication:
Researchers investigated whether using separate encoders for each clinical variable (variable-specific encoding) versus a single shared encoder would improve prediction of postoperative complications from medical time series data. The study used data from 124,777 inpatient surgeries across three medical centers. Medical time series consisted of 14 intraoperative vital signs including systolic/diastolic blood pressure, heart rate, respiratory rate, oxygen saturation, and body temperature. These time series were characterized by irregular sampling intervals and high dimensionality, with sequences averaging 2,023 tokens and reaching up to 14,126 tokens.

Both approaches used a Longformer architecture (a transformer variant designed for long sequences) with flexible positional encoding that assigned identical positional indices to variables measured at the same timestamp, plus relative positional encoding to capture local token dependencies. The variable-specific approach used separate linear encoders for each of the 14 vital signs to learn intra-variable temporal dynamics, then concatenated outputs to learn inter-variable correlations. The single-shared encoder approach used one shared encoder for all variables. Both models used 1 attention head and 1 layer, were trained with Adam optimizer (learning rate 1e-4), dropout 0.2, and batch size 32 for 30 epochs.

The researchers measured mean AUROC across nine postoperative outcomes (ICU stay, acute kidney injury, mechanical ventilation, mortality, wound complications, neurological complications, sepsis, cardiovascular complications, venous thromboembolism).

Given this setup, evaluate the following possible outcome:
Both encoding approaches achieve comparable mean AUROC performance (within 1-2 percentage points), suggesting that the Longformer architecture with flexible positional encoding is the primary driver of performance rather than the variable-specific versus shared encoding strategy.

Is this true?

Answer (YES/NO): NO